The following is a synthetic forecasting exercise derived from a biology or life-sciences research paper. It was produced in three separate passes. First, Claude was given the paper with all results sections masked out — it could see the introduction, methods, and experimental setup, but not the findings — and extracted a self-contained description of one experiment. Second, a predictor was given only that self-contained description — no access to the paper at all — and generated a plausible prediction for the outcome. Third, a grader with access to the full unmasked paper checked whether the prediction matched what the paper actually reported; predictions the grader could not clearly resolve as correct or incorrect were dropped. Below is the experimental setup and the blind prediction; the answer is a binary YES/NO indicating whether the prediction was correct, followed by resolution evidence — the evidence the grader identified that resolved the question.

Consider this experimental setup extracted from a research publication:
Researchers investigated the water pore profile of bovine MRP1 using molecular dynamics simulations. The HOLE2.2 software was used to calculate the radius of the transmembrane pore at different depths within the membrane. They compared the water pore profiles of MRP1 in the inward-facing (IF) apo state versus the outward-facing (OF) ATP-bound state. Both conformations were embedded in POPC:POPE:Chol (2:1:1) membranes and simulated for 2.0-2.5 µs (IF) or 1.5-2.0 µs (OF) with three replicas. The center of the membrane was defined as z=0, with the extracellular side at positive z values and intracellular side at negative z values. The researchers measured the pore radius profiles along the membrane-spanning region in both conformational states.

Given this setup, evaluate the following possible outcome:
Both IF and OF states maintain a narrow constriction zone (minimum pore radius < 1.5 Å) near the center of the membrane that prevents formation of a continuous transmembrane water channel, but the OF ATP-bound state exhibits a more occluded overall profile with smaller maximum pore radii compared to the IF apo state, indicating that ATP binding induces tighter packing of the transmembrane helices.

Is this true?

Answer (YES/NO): NO